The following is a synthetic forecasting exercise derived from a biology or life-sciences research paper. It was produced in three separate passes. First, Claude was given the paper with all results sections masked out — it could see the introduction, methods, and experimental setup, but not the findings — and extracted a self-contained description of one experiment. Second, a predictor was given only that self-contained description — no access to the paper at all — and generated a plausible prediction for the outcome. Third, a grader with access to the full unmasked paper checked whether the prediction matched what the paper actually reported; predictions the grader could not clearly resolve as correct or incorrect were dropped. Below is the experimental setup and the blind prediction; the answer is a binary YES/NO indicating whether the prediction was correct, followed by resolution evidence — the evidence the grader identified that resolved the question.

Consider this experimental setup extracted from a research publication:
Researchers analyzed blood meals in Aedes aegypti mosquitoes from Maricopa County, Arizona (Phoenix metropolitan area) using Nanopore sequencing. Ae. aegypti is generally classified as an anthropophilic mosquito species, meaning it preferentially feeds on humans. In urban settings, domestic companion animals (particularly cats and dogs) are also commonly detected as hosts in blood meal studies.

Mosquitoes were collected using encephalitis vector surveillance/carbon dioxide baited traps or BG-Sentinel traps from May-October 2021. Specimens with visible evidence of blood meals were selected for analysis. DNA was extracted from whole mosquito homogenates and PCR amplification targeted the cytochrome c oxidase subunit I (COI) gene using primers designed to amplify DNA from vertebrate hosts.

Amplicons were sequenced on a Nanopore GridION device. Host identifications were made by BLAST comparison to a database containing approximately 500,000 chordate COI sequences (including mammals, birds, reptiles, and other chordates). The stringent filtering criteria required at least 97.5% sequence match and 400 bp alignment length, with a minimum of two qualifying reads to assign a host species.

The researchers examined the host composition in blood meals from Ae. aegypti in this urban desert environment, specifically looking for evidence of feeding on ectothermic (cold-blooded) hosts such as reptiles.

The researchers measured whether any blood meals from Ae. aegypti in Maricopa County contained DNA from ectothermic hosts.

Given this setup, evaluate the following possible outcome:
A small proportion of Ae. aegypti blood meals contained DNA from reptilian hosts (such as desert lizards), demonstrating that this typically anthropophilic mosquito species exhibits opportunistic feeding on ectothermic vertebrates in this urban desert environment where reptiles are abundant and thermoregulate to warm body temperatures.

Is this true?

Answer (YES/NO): YES